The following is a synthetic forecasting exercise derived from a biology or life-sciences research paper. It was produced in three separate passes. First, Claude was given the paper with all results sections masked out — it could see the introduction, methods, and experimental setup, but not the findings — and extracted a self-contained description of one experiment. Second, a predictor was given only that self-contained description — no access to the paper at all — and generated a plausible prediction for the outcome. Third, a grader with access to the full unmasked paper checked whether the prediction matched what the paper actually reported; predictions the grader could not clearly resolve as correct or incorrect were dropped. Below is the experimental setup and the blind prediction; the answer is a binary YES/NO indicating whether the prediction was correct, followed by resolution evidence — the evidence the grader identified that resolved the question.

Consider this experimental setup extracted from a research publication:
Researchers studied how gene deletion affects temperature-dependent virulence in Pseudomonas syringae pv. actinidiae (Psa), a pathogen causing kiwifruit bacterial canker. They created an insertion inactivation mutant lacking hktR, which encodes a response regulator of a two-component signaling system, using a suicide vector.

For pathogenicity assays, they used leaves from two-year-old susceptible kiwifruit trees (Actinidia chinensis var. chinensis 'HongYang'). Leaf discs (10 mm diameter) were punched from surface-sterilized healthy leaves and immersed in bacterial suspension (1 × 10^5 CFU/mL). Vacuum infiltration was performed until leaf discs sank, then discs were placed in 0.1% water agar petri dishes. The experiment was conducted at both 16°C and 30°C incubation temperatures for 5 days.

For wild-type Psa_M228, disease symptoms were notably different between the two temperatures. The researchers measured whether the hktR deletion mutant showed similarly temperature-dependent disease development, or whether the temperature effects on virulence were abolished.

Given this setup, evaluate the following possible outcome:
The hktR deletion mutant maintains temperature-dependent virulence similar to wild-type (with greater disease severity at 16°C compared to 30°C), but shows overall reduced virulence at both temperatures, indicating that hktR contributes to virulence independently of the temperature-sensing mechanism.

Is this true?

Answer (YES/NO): NO